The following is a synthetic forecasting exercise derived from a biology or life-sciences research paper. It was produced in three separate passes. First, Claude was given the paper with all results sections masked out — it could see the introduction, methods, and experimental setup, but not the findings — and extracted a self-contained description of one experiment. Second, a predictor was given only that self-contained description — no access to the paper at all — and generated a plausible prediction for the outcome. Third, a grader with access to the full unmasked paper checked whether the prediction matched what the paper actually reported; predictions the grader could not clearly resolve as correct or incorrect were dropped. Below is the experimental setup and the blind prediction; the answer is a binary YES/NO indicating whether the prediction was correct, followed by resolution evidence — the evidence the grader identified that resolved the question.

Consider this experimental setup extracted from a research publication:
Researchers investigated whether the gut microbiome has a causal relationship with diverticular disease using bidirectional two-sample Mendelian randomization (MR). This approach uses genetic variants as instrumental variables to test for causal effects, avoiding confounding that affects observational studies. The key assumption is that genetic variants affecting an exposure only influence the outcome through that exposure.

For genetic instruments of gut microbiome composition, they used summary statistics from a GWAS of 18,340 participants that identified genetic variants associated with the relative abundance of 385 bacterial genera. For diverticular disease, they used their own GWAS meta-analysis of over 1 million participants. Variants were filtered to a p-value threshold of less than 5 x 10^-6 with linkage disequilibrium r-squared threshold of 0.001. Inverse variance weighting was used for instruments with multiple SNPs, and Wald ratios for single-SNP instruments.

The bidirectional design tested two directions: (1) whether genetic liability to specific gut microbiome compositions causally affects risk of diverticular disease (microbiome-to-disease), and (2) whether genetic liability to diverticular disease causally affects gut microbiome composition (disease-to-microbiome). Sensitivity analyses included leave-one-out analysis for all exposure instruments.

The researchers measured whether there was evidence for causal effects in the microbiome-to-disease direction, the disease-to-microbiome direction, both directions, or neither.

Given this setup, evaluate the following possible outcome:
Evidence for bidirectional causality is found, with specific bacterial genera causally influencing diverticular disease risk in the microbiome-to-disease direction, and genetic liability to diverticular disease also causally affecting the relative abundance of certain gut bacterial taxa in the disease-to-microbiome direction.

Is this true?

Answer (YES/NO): NO